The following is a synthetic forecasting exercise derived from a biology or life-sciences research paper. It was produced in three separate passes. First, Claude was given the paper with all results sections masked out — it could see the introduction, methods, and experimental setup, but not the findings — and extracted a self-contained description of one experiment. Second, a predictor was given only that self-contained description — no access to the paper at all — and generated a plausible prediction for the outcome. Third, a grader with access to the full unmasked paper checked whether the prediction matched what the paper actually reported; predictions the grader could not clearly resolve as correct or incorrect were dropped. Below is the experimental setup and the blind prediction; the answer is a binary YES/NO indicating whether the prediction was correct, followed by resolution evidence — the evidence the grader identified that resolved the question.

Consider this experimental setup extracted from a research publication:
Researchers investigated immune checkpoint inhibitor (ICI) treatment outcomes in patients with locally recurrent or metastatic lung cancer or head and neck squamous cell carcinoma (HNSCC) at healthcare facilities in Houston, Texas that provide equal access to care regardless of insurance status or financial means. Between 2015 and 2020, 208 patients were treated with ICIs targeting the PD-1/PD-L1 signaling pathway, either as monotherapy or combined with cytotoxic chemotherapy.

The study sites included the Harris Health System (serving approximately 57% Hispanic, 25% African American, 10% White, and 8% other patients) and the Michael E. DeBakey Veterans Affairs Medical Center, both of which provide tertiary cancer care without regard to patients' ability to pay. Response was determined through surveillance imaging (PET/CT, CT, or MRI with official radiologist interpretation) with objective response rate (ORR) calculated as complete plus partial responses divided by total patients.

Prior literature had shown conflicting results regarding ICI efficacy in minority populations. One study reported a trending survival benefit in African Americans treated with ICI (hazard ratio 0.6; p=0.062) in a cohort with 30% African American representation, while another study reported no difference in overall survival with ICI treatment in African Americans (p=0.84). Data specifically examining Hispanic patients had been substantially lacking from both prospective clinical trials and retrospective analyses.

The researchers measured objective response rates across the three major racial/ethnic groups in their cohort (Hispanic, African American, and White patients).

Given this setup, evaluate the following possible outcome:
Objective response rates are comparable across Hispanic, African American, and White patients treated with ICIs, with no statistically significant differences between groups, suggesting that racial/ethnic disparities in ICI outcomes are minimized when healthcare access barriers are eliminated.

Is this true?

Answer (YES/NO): NO